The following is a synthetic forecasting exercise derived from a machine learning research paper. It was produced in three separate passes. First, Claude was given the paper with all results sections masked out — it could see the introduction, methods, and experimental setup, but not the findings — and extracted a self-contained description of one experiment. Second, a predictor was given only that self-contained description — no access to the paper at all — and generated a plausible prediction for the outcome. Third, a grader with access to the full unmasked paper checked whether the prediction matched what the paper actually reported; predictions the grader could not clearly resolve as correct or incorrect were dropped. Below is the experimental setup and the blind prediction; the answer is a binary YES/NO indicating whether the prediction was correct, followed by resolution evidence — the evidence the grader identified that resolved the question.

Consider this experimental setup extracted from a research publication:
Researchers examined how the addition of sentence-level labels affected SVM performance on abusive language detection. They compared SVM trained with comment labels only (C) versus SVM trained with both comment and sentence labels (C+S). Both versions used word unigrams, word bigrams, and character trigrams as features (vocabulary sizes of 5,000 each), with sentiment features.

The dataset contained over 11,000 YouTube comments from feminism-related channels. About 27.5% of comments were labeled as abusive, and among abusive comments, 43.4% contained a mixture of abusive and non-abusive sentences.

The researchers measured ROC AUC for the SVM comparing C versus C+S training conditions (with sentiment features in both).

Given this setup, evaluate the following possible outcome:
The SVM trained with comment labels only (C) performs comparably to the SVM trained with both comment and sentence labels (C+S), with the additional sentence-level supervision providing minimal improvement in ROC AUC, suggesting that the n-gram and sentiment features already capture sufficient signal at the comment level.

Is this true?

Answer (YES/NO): NO